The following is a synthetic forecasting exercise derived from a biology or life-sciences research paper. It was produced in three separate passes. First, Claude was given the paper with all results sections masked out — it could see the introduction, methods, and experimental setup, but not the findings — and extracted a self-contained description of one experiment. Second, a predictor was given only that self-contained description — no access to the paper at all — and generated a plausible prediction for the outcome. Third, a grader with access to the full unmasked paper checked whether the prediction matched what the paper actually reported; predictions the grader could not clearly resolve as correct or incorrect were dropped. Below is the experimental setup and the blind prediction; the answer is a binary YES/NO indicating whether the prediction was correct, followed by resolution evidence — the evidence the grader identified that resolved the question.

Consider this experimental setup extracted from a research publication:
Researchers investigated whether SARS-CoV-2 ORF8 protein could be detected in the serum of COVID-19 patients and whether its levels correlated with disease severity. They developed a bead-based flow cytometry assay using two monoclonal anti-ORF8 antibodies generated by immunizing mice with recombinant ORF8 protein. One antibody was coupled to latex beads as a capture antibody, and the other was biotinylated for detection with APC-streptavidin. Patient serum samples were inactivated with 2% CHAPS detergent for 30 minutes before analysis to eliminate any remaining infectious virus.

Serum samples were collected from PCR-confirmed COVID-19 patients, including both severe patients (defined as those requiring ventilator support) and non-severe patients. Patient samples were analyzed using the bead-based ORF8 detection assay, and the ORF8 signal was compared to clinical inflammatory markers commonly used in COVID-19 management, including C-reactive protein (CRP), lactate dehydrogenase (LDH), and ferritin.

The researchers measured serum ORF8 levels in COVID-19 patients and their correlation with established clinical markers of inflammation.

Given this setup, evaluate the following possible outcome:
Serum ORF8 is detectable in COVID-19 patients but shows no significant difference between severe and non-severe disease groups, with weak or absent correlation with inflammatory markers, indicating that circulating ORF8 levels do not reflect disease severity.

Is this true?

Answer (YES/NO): NO